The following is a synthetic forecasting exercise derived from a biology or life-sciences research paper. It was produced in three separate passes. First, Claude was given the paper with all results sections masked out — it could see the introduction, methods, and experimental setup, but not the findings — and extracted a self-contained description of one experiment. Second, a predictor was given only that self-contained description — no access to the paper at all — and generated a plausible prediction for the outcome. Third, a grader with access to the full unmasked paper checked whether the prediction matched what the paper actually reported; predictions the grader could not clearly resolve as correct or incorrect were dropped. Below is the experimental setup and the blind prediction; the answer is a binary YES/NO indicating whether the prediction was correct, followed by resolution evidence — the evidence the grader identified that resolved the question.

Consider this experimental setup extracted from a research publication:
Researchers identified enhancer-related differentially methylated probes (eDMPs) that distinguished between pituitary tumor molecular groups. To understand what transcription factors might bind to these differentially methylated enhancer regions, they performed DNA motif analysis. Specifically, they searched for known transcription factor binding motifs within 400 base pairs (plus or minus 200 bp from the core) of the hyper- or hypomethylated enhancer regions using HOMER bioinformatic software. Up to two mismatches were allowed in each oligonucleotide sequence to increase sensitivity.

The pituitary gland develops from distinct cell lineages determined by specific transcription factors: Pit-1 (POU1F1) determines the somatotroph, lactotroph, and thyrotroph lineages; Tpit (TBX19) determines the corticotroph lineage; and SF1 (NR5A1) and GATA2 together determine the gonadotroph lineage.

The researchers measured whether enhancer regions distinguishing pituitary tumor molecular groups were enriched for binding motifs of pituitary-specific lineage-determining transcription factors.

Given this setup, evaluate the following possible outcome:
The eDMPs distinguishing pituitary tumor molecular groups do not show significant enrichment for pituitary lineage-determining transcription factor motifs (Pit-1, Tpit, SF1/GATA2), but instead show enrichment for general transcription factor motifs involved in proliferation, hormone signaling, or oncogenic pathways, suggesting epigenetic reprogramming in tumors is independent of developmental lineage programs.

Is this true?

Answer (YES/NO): YES